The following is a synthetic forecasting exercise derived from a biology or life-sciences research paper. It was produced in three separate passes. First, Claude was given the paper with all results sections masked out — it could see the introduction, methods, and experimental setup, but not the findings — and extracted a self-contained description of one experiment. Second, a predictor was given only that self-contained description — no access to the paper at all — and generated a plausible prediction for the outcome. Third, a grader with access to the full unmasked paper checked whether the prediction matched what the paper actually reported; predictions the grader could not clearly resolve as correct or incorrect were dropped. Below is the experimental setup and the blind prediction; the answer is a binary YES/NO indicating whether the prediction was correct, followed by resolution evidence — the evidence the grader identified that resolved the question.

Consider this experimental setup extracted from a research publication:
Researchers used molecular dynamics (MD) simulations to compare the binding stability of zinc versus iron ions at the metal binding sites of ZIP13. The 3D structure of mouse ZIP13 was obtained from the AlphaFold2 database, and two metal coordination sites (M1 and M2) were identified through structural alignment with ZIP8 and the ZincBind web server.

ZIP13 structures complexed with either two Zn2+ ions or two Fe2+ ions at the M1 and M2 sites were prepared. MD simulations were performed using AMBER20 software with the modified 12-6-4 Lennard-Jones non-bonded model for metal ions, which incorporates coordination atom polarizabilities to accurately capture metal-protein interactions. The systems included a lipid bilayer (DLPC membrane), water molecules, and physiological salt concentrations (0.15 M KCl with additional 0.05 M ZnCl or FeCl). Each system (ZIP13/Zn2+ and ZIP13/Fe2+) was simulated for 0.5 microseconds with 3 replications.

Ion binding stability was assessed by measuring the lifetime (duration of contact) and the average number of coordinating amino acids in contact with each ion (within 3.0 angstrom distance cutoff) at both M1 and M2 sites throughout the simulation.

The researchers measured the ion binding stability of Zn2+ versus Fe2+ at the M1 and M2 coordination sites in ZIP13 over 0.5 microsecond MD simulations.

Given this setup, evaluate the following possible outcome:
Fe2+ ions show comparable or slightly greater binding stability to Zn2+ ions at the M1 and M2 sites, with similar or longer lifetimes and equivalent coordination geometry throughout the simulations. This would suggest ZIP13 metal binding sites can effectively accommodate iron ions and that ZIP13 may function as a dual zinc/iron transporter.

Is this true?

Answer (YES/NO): NO